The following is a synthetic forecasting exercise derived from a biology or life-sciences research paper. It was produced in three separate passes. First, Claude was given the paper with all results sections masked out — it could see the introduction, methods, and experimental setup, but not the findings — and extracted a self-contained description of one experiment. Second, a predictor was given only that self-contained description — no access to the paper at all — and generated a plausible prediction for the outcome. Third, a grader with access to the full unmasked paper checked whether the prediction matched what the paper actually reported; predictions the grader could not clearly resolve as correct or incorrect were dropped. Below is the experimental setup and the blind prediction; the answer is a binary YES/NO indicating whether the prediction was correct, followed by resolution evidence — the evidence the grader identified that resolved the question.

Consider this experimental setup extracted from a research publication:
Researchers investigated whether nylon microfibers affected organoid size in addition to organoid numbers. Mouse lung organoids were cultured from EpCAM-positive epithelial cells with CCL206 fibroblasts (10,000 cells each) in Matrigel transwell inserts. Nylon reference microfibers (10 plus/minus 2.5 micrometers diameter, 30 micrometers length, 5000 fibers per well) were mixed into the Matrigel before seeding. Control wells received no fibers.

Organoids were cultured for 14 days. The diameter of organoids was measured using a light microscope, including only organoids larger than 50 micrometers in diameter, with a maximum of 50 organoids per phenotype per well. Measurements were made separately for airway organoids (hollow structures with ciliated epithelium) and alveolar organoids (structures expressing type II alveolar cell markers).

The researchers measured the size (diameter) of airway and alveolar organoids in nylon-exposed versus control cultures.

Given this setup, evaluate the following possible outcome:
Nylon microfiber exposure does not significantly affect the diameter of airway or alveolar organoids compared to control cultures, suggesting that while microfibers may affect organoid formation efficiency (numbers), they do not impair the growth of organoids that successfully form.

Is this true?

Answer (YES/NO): NO